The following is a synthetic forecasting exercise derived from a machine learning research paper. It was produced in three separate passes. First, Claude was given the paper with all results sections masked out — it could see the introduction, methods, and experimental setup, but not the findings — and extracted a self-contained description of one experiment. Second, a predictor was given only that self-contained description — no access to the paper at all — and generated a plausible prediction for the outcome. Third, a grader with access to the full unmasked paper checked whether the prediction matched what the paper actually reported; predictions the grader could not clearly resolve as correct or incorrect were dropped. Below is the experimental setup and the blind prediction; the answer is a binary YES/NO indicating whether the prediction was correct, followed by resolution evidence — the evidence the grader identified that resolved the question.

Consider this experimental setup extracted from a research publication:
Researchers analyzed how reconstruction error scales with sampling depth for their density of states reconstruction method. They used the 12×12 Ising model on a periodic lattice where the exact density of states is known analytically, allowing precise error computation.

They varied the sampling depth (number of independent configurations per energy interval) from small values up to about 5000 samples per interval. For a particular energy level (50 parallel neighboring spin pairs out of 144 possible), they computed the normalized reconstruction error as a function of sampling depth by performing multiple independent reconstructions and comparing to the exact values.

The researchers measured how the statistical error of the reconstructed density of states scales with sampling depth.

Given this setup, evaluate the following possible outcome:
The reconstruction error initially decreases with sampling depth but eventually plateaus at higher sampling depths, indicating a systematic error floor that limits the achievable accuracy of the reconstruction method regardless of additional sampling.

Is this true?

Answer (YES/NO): NO